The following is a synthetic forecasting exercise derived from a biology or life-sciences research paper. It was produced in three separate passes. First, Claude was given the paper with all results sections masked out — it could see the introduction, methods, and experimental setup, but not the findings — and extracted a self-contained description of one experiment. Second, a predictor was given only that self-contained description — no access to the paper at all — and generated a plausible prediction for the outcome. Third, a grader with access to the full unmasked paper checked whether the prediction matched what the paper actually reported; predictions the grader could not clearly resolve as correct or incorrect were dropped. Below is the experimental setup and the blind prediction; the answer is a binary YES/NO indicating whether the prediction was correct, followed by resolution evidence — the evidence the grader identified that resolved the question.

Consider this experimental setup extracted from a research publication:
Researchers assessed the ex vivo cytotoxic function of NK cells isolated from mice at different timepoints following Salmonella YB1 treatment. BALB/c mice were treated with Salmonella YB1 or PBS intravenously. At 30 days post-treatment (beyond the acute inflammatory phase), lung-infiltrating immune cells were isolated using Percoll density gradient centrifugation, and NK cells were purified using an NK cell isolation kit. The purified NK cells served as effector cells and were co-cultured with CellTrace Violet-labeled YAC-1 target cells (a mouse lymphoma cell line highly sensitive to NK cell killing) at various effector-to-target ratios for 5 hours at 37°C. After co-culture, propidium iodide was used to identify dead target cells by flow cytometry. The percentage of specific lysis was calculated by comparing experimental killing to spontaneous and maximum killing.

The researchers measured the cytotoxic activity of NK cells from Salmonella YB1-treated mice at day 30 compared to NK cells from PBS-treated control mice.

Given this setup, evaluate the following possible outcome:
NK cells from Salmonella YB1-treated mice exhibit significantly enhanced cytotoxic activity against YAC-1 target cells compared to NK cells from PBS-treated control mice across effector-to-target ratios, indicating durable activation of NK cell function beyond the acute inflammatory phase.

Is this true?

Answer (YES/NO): YES